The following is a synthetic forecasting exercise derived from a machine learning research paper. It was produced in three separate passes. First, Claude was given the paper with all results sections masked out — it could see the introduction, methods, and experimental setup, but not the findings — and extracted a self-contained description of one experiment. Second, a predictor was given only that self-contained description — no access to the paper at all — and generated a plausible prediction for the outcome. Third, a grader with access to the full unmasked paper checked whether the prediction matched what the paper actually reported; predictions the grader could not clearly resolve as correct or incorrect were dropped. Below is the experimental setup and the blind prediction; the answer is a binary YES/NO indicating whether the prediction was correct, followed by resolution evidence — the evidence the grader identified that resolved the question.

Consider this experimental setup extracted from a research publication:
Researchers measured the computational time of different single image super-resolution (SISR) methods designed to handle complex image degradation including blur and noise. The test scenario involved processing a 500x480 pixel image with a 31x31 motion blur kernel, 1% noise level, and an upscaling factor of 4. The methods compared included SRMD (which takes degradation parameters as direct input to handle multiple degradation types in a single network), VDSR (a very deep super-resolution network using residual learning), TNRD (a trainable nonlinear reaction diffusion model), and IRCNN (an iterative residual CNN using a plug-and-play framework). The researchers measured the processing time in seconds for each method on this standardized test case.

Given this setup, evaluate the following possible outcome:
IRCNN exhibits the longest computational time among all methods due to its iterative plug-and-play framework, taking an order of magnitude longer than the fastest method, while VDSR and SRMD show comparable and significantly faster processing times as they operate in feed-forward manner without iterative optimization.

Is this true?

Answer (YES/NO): NO